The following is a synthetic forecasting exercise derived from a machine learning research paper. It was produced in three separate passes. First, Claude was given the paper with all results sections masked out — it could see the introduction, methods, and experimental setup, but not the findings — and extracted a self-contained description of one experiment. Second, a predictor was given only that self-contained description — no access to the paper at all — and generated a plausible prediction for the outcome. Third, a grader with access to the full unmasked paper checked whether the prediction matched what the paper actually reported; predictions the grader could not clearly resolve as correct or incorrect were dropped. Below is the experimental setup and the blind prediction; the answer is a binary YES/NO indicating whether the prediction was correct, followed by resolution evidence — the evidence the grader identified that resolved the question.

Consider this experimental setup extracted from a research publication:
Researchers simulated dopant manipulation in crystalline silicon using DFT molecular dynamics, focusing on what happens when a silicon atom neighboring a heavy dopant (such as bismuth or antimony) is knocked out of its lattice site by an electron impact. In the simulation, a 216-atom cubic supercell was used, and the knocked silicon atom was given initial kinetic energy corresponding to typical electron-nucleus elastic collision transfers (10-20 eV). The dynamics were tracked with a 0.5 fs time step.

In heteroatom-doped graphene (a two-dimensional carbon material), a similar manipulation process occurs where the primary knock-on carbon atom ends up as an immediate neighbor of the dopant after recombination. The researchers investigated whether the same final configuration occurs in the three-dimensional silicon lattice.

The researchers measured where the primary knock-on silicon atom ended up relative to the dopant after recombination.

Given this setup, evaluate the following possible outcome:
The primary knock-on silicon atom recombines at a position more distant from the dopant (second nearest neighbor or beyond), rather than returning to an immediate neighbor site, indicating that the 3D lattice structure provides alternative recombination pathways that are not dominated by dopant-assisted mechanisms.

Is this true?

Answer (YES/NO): YES